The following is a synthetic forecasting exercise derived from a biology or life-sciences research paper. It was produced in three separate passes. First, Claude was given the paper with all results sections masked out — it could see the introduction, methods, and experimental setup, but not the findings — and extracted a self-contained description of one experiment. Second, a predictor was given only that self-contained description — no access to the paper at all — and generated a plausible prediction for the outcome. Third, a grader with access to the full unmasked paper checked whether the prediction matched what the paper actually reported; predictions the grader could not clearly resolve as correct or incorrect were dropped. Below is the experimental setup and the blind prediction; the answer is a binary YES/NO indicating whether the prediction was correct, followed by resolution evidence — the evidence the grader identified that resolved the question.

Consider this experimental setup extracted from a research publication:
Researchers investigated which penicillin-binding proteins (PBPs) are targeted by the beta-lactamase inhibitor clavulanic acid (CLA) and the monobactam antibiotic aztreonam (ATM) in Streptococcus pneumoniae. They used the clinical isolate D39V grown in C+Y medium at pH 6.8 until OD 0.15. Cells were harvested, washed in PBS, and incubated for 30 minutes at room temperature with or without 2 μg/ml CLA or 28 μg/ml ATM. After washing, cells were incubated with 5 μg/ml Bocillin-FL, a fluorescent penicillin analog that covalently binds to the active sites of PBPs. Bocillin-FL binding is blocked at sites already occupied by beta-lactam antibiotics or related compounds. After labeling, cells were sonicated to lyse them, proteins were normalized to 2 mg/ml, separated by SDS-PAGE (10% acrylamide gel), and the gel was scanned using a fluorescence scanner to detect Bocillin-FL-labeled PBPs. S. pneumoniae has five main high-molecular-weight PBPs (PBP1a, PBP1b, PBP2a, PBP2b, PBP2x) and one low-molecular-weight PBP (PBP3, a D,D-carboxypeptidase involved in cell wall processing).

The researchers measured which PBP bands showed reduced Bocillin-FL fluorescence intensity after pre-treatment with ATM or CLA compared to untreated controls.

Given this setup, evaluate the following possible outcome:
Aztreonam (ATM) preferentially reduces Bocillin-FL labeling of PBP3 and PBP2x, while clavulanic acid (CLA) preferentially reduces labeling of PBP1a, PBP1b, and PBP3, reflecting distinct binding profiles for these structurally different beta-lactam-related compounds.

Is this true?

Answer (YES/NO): NO